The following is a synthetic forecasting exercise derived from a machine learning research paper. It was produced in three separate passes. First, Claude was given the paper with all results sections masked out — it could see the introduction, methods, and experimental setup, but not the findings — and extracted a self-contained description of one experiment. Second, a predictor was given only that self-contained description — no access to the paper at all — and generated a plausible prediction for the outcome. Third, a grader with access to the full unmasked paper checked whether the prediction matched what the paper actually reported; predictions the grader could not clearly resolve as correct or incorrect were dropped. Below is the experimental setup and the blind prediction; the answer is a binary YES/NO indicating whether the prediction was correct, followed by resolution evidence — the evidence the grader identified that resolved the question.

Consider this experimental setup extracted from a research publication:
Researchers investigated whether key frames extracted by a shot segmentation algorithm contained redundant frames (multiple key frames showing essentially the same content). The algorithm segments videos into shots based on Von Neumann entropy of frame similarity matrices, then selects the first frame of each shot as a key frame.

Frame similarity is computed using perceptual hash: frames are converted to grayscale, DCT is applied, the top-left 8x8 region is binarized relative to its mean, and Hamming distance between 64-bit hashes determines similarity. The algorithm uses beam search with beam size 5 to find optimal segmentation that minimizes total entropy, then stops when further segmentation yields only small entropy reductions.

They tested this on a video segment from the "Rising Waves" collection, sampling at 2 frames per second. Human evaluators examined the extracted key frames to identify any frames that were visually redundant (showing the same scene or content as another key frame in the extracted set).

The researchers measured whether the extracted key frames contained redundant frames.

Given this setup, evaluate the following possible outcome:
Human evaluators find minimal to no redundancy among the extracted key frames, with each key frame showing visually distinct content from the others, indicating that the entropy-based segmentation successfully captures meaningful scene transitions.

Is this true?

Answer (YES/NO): NO